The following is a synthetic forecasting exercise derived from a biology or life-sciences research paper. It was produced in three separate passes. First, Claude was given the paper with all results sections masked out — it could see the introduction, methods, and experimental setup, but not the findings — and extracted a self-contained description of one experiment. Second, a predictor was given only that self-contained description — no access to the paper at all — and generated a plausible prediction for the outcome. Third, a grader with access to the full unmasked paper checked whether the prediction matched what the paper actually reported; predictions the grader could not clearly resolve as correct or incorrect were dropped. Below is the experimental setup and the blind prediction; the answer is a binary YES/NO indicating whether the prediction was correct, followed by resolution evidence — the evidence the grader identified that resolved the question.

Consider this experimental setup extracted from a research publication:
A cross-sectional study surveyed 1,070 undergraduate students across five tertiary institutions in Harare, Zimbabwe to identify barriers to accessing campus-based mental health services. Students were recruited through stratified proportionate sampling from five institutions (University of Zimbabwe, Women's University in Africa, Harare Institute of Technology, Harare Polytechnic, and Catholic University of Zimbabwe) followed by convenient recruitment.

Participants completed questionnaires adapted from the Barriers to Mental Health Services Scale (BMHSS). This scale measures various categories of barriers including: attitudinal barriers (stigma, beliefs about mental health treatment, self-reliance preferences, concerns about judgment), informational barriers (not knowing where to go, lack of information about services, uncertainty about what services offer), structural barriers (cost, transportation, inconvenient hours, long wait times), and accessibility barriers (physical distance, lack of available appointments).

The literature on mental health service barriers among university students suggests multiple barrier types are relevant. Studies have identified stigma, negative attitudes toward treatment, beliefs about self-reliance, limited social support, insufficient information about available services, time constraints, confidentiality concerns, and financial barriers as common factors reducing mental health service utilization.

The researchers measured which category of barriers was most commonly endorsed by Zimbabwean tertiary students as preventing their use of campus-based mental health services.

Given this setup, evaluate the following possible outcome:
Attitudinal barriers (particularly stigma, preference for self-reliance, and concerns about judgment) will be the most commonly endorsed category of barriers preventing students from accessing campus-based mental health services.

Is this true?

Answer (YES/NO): NO